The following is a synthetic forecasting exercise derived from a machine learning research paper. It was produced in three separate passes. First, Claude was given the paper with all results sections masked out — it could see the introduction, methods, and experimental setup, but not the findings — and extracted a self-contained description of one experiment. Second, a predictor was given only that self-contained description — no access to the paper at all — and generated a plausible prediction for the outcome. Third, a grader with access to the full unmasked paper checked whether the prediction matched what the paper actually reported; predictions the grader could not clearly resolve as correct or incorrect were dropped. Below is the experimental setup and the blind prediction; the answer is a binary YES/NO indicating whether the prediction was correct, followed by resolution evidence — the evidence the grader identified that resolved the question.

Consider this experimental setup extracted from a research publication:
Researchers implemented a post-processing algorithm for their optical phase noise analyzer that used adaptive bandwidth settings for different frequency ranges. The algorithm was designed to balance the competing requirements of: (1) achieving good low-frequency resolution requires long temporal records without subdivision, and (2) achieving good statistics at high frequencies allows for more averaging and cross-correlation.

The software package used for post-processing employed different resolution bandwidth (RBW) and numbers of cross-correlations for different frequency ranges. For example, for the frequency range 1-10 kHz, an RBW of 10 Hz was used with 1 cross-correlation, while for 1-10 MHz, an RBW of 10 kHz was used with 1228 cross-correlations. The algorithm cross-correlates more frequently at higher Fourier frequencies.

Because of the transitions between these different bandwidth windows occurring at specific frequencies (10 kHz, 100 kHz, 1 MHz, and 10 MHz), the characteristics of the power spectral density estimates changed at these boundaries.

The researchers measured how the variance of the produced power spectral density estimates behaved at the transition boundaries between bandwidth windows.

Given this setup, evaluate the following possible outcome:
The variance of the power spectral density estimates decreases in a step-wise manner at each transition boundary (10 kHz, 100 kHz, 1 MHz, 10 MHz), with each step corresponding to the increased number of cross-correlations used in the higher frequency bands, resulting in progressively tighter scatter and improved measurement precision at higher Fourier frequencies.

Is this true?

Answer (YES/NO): NO